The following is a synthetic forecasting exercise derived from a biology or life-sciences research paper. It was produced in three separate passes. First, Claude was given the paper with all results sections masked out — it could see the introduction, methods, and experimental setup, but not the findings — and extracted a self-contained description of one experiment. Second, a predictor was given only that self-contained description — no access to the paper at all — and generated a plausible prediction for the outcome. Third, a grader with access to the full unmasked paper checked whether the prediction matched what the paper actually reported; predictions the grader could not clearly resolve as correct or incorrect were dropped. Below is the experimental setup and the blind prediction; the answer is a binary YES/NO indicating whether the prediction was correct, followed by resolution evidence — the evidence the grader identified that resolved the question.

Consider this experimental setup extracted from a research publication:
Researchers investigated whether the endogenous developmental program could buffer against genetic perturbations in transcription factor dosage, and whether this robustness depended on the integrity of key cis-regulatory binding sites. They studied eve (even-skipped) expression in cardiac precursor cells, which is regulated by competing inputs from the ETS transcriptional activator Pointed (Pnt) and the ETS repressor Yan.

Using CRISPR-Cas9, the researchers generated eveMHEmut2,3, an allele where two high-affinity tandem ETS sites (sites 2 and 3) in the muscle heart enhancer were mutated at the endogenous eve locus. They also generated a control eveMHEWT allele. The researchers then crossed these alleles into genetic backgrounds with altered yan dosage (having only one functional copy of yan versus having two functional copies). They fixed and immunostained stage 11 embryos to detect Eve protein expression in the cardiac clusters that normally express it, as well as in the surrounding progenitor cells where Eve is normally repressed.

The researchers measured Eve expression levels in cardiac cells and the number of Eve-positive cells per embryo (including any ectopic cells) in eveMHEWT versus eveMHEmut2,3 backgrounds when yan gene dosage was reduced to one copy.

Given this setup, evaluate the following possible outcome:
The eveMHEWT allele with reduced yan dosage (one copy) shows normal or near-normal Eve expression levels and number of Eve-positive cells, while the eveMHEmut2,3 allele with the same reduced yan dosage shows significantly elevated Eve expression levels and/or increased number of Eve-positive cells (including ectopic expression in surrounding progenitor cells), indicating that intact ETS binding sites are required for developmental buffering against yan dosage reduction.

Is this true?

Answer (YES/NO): NO